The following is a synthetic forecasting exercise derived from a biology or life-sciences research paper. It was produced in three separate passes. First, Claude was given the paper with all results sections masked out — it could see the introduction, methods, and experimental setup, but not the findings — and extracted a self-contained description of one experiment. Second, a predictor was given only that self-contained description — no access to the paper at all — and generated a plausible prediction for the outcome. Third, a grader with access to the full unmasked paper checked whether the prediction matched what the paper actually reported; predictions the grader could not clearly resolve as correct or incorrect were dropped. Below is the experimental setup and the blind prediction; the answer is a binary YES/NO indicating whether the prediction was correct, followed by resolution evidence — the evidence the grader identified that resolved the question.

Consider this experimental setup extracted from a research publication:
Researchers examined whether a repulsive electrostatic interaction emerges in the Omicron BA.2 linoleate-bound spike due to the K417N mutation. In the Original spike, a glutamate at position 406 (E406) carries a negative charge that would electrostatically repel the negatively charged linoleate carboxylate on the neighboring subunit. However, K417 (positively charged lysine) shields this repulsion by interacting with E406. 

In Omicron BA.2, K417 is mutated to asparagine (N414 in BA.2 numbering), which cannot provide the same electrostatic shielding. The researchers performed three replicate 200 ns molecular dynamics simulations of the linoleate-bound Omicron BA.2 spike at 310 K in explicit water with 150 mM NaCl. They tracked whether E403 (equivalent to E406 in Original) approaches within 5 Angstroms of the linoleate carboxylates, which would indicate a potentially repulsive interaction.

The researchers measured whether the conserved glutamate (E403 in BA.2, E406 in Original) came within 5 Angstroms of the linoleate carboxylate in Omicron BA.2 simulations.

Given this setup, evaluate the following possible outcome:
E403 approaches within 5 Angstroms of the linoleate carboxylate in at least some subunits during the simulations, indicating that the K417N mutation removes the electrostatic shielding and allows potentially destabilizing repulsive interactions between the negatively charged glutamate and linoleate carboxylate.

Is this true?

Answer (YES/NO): YES